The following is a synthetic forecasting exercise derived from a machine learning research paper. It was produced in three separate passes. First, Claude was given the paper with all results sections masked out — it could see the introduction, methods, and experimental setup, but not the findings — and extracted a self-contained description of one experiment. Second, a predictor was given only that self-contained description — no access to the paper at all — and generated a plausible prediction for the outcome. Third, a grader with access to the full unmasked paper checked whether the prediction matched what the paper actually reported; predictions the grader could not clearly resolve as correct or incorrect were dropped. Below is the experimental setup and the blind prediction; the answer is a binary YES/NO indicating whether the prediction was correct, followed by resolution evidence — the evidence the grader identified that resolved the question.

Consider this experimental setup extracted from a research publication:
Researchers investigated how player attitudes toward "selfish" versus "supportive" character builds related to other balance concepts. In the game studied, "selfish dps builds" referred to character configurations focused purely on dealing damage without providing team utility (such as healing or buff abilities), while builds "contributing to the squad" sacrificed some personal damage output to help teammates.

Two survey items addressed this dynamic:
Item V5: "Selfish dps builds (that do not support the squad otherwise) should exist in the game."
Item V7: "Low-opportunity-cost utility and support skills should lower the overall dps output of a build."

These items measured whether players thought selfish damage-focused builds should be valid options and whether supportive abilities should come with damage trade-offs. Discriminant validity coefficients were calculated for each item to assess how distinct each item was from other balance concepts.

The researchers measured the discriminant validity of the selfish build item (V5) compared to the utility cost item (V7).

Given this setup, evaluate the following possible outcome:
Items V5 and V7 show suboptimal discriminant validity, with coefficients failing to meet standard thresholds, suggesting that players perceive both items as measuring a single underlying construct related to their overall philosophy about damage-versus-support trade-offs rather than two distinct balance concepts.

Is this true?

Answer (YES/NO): NO